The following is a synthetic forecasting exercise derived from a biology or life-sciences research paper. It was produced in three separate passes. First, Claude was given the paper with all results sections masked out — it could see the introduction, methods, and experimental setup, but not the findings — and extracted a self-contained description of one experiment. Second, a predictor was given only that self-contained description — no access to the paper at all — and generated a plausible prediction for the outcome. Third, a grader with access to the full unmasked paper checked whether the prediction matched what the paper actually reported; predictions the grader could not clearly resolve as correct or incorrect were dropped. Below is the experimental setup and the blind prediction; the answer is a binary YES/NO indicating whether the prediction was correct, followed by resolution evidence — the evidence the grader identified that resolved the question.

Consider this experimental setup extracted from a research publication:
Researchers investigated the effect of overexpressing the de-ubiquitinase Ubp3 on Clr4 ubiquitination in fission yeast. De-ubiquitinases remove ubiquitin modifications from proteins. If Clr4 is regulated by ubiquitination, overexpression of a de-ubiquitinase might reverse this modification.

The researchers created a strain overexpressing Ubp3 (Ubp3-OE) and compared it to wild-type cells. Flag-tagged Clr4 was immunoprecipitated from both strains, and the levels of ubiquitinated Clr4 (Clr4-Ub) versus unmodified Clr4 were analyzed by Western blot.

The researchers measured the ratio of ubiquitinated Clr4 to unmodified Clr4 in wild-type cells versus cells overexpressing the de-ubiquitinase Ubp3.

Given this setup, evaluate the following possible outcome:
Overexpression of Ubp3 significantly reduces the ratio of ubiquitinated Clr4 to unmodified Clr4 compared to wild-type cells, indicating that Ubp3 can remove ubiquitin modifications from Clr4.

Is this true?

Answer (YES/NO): YES